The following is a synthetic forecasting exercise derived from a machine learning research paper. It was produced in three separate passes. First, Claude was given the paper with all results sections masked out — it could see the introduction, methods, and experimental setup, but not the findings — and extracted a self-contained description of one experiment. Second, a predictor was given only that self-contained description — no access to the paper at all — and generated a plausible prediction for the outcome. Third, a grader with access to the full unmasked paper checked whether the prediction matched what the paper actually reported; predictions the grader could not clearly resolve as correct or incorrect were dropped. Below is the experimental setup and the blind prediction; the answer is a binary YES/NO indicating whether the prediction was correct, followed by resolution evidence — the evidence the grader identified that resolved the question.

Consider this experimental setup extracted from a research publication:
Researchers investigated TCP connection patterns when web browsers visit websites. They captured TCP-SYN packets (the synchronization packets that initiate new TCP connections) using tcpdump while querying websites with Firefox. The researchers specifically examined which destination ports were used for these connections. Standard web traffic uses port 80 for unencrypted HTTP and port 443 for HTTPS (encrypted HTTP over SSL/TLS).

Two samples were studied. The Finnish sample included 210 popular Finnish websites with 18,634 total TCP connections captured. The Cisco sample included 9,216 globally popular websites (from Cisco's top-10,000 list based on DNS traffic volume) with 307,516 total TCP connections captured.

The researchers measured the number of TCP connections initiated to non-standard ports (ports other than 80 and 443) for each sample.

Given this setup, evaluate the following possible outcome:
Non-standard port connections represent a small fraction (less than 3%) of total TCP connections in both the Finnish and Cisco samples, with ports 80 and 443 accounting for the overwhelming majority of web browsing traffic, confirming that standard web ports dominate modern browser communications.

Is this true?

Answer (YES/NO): YES